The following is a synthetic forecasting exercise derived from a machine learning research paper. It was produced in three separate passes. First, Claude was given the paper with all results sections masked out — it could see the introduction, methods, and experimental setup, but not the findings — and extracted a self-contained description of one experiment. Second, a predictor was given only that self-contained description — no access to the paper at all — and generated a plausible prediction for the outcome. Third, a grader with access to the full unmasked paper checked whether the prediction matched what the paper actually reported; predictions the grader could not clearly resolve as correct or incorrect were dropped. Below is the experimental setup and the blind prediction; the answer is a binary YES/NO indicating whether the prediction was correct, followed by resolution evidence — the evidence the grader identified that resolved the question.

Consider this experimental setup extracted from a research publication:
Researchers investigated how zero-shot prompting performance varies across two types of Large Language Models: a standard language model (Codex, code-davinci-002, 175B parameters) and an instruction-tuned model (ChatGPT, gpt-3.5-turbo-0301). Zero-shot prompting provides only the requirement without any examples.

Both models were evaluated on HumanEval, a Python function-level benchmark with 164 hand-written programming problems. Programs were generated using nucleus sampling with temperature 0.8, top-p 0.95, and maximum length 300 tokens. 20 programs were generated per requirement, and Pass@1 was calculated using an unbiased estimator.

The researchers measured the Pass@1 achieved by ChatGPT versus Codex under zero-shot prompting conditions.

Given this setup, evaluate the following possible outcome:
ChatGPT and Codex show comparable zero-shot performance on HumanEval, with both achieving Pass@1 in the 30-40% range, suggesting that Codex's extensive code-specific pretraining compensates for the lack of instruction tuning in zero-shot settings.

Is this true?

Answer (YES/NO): NO